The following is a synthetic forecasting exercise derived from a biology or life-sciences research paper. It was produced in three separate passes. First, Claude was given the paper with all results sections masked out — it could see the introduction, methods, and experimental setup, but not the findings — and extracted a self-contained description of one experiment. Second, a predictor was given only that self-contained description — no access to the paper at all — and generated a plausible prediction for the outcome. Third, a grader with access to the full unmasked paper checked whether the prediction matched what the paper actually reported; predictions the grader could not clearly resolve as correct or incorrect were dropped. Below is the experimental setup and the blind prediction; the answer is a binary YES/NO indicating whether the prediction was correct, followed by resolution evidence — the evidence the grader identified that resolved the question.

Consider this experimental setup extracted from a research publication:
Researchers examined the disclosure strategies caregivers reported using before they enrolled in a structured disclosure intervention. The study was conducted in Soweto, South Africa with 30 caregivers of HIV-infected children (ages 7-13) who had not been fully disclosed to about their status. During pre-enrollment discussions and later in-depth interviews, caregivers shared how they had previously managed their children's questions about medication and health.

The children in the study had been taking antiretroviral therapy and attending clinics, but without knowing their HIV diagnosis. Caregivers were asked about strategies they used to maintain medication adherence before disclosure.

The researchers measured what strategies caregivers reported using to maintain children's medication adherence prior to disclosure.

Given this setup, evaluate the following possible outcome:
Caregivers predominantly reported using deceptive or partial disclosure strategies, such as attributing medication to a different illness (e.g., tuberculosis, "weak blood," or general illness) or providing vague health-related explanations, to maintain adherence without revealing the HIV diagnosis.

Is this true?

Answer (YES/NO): YES